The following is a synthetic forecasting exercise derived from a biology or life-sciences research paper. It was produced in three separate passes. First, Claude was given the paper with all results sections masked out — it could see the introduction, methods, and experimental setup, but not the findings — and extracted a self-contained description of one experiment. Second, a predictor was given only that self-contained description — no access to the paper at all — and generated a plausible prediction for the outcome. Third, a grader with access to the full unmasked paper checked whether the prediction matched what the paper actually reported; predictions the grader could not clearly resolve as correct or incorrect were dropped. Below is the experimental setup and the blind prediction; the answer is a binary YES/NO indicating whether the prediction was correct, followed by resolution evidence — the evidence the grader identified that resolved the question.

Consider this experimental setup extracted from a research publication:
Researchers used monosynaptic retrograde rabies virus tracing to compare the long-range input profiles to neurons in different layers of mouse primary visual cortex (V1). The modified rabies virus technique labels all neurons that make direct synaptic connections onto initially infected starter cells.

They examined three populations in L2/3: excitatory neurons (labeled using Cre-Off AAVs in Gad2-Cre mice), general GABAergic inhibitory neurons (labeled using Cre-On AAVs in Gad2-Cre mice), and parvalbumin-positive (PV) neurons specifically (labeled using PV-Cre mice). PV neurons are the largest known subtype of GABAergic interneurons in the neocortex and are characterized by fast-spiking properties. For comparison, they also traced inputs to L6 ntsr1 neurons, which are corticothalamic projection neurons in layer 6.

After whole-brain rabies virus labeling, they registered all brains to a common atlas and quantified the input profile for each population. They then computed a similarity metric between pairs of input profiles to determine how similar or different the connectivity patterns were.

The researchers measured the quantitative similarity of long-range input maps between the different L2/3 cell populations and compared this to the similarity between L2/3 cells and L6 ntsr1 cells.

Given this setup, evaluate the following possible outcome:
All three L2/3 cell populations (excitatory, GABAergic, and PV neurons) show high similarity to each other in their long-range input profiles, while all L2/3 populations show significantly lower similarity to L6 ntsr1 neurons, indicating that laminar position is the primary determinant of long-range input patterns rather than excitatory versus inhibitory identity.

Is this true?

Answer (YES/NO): YES